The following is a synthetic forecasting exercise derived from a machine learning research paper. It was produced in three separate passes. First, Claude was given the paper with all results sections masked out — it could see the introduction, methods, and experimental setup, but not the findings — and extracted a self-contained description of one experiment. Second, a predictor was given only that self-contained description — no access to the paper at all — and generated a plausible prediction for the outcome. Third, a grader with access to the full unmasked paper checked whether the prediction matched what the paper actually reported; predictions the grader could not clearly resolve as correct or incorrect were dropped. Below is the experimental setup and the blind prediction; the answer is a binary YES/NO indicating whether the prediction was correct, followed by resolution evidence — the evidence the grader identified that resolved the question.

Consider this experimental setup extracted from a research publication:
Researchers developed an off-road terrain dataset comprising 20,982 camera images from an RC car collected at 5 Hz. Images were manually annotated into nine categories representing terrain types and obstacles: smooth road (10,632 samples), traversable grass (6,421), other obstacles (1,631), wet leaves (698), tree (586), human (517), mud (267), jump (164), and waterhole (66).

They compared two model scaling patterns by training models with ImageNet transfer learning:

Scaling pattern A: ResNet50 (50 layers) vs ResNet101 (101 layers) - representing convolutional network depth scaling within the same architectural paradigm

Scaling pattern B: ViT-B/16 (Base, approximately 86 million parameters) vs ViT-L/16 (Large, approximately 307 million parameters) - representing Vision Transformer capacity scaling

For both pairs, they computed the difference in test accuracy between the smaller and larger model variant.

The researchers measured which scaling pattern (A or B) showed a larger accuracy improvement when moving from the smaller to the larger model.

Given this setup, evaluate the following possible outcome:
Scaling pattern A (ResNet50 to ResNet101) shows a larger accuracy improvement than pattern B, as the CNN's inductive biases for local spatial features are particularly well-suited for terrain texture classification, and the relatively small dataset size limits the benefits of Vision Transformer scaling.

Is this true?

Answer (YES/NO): NO